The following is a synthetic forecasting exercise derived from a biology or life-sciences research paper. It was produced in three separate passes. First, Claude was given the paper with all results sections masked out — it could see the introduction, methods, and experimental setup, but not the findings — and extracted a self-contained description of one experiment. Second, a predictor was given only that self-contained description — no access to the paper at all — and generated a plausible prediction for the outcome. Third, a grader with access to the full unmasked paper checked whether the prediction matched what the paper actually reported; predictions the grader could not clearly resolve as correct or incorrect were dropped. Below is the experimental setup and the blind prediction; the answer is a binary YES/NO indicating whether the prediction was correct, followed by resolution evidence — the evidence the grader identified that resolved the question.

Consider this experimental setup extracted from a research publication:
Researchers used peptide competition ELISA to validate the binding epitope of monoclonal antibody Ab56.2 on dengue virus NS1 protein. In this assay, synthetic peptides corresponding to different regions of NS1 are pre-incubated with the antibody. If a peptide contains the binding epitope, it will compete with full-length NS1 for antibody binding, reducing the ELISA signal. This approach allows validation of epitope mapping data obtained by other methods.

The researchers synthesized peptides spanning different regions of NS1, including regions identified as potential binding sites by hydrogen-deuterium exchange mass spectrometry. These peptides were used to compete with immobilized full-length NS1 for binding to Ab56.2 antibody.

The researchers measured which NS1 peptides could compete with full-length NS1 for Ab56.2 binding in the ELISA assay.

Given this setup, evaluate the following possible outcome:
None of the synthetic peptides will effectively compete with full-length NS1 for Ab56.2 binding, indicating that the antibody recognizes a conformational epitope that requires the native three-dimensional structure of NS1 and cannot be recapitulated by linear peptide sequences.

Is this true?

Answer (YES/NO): NO